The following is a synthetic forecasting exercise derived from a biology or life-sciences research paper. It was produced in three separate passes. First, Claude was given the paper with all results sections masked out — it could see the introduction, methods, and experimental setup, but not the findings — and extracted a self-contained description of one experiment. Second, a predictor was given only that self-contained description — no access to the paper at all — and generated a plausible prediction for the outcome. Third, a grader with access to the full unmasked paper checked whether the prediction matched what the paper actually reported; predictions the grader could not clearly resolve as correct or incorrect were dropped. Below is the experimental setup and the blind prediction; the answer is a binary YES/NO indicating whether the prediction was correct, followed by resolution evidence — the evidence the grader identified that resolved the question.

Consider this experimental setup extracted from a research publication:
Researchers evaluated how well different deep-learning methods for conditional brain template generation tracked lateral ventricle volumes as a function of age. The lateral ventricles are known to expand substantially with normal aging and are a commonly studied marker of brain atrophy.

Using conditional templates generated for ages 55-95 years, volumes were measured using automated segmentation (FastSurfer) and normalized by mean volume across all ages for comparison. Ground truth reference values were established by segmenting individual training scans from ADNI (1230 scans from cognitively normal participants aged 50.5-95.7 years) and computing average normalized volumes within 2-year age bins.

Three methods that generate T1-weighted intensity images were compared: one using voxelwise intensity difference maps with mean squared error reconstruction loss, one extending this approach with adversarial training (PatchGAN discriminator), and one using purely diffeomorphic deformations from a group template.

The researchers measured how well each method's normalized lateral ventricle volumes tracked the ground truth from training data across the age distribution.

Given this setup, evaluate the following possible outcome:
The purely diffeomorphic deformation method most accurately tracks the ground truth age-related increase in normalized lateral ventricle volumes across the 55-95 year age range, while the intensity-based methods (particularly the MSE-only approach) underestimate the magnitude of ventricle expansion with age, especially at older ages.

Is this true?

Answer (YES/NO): NO